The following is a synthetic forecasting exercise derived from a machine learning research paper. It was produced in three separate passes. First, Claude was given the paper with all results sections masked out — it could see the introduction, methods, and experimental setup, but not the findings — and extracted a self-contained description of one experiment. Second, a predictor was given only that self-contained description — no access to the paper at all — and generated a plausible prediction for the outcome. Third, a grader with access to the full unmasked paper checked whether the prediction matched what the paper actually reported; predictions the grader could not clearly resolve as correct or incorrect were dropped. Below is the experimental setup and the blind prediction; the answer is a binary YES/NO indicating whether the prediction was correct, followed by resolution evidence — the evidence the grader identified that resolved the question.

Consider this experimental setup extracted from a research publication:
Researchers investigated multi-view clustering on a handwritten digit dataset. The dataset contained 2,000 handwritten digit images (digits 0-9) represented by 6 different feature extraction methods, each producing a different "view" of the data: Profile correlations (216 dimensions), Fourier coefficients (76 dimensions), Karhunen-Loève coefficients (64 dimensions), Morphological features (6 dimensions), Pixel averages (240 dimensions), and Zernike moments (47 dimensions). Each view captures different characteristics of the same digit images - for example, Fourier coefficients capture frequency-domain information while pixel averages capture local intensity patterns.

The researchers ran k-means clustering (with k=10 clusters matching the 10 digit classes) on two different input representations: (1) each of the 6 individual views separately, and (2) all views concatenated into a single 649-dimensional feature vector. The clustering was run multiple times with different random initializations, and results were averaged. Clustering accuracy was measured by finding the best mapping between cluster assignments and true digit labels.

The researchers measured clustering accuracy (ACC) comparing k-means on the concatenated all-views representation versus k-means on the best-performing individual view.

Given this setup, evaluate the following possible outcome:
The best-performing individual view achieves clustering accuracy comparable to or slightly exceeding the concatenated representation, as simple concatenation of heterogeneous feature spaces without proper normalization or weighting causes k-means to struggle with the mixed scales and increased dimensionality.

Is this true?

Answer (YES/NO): NO